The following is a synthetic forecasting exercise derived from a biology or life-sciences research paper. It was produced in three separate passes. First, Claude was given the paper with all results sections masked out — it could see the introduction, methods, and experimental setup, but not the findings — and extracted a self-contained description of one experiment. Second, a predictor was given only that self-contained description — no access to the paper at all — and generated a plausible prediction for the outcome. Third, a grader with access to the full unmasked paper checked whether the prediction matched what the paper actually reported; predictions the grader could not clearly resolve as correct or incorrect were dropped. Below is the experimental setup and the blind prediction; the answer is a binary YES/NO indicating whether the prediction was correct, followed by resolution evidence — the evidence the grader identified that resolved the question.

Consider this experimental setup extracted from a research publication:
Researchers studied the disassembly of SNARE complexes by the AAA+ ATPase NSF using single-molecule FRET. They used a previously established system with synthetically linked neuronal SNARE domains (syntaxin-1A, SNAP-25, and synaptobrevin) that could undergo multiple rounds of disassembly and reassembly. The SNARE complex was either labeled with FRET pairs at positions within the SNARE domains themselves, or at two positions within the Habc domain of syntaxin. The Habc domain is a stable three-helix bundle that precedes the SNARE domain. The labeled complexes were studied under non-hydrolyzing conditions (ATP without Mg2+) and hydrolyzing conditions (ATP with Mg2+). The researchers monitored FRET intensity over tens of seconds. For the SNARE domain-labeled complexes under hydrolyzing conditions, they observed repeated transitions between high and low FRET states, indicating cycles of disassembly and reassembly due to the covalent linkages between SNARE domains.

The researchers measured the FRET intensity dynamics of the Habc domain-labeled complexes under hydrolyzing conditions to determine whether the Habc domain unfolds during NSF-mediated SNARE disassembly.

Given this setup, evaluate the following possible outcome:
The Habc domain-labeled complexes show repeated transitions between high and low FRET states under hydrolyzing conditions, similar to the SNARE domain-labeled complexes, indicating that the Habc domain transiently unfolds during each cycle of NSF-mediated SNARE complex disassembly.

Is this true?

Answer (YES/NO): NO